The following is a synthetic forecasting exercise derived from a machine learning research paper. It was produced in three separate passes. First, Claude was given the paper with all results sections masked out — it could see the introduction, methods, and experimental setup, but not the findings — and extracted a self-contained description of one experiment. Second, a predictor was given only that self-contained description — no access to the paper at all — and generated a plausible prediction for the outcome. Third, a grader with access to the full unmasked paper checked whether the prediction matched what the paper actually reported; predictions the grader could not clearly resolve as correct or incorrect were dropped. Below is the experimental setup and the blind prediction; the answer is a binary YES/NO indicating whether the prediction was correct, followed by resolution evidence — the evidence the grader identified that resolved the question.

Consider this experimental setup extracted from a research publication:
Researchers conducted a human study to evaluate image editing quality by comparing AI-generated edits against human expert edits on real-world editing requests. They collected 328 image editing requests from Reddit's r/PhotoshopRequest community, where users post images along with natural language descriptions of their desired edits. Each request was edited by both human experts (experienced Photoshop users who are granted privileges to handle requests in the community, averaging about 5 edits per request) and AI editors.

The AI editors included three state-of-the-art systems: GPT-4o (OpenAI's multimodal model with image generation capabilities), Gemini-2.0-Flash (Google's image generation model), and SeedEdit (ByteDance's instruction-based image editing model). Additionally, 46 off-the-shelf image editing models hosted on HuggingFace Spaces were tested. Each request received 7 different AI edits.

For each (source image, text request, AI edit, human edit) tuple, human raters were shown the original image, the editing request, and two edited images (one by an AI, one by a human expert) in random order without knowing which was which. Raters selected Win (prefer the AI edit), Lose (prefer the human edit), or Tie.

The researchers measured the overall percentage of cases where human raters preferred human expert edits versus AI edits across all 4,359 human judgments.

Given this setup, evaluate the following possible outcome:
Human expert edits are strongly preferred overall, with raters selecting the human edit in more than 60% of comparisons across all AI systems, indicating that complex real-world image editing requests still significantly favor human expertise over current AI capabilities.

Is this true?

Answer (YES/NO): YES